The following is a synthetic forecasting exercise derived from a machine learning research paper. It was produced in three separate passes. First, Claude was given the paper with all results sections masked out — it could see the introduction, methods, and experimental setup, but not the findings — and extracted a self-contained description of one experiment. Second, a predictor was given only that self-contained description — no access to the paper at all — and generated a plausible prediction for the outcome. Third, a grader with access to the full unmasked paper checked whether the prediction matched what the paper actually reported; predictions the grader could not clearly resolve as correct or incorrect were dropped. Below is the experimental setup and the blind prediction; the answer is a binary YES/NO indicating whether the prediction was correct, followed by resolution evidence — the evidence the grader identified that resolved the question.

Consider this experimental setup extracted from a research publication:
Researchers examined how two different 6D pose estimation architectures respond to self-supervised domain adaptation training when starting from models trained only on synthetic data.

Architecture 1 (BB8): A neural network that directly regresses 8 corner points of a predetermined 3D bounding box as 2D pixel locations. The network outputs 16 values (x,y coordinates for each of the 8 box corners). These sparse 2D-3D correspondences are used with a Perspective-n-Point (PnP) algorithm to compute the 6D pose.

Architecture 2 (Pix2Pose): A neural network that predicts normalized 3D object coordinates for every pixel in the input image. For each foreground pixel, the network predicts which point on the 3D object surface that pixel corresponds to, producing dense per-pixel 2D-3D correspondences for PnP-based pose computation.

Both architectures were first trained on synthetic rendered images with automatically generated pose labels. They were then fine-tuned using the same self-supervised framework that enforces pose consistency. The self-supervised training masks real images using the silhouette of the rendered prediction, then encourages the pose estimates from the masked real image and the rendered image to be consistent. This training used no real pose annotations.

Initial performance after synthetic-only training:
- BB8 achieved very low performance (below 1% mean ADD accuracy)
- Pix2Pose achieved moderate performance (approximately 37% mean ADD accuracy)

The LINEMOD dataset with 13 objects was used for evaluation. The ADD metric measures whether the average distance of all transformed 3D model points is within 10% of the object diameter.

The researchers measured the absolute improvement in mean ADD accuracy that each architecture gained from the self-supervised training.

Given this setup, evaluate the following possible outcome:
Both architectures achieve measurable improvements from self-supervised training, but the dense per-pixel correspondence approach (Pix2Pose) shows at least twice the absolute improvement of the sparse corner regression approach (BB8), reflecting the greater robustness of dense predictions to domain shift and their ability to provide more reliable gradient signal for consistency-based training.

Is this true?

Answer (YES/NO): NO